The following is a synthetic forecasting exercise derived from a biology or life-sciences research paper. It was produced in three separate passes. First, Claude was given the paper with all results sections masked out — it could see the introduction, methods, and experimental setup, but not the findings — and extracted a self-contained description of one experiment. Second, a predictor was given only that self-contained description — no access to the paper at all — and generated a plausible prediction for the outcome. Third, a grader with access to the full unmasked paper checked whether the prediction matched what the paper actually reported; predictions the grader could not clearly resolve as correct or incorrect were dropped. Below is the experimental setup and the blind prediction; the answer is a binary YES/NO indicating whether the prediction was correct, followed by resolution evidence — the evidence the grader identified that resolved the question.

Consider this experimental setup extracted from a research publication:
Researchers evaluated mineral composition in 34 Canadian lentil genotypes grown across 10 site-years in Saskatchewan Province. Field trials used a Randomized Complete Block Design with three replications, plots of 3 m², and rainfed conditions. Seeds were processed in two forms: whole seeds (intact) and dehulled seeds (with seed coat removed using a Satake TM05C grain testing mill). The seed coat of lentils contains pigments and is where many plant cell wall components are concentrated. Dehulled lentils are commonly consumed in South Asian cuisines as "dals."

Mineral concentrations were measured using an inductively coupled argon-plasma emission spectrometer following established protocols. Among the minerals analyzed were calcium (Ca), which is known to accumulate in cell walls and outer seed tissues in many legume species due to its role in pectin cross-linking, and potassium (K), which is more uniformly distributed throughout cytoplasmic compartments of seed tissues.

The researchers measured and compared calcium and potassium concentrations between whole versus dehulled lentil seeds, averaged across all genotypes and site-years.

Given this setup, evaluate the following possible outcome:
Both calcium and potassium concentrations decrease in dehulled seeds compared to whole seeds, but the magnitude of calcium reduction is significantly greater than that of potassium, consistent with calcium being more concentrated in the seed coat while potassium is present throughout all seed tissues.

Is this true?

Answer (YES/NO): NO